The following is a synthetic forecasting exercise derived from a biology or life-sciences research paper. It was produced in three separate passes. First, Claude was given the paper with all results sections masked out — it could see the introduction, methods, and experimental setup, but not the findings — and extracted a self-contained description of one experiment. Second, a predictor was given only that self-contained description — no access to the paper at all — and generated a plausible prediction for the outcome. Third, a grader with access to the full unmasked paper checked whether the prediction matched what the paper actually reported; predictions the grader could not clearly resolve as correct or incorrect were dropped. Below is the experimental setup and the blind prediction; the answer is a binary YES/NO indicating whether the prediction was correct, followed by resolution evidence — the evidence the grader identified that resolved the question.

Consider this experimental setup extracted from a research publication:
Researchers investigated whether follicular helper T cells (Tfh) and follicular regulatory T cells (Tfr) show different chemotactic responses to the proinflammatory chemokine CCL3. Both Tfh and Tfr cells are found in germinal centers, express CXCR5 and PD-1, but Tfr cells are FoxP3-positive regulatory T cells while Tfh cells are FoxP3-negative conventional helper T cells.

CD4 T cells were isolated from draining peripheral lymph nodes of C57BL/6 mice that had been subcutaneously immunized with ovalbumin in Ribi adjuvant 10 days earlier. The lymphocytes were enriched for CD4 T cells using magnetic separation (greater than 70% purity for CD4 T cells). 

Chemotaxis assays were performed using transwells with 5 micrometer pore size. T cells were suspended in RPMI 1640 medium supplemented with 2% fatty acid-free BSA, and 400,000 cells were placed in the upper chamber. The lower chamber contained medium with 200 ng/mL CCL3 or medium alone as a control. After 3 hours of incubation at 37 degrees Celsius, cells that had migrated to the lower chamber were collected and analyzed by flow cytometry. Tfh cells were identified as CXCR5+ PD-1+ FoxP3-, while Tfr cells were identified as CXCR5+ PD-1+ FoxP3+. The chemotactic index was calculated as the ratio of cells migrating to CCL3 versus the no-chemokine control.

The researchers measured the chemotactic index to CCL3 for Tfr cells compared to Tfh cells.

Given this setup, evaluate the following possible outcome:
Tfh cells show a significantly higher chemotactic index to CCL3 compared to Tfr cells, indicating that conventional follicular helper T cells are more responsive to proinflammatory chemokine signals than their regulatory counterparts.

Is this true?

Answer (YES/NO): NO